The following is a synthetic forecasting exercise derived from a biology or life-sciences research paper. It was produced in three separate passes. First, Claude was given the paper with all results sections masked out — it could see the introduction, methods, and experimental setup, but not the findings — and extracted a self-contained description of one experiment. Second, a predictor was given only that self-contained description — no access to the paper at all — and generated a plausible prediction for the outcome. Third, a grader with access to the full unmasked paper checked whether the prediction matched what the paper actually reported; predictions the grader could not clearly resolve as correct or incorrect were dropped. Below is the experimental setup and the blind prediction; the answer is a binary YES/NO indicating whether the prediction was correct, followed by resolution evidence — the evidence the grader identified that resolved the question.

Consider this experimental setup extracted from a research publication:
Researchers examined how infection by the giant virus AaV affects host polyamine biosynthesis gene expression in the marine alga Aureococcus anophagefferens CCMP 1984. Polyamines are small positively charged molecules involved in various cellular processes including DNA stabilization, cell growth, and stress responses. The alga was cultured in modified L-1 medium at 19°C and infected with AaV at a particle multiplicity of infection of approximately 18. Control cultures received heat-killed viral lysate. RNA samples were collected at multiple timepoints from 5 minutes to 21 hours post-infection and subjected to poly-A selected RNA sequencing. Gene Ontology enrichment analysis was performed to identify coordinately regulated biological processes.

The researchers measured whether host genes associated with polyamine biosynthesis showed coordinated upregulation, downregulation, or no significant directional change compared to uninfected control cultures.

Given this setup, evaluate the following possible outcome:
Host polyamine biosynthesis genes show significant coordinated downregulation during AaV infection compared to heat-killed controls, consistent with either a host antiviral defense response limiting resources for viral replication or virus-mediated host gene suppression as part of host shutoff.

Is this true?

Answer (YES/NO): NO